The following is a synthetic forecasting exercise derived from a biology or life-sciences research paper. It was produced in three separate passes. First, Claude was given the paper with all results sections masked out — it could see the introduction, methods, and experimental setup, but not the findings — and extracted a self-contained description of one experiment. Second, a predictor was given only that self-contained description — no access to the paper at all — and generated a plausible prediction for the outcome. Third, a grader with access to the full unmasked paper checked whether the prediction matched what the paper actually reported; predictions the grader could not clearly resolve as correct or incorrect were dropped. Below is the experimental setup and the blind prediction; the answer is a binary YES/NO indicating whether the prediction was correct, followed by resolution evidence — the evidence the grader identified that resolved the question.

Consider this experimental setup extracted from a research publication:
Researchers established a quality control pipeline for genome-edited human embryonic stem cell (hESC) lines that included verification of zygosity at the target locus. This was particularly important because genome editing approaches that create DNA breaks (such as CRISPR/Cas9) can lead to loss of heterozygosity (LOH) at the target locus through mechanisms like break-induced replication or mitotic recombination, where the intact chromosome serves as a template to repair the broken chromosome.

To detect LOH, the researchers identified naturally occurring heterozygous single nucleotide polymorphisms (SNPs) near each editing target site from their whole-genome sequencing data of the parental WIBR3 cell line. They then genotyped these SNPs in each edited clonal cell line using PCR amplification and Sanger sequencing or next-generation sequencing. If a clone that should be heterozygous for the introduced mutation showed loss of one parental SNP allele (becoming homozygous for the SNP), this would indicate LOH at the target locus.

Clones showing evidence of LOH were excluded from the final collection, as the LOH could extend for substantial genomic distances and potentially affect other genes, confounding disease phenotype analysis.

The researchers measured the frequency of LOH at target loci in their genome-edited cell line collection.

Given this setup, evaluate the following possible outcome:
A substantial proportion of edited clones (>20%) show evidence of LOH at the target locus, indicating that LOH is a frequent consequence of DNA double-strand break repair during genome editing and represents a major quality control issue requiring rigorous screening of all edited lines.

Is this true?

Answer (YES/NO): NO